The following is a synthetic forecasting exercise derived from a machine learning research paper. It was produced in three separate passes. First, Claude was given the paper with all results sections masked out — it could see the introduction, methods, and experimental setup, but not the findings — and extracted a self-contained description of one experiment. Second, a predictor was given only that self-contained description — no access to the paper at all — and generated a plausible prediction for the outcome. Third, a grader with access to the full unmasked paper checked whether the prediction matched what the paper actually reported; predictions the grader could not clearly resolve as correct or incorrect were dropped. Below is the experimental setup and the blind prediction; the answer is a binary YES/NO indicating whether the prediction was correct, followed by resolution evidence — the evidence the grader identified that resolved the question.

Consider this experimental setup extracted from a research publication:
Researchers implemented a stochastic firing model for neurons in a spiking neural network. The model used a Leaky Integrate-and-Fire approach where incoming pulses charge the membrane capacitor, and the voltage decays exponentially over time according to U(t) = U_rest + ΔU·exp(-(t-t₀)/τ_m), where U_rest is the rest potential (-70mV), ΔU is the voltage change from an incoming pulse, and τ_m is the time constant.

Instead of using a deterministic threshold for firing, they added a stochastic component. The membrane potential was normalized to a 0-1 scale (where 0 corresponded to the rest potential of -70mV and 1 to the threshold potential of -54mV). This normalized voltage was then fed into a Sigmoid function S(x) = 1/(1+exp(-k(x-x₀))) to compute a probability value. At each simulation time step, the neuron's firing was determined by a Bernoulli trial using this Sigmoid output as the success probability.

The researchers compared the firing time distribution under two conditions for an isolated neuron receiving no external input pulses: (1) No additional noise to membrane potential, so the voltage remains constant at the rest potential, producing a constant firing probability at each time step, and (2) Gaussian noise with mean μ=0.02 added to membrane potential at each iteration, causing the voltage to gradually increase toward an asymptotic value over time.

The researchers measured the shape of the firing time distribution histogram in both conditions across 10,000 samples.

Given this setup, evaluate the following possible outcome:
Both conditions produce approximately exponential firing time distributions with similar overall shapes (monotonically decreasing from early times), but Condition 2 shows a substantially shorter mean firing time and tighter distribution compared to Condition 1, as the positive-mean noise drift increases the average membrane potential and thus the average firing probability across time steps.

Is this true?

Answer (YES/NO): NO